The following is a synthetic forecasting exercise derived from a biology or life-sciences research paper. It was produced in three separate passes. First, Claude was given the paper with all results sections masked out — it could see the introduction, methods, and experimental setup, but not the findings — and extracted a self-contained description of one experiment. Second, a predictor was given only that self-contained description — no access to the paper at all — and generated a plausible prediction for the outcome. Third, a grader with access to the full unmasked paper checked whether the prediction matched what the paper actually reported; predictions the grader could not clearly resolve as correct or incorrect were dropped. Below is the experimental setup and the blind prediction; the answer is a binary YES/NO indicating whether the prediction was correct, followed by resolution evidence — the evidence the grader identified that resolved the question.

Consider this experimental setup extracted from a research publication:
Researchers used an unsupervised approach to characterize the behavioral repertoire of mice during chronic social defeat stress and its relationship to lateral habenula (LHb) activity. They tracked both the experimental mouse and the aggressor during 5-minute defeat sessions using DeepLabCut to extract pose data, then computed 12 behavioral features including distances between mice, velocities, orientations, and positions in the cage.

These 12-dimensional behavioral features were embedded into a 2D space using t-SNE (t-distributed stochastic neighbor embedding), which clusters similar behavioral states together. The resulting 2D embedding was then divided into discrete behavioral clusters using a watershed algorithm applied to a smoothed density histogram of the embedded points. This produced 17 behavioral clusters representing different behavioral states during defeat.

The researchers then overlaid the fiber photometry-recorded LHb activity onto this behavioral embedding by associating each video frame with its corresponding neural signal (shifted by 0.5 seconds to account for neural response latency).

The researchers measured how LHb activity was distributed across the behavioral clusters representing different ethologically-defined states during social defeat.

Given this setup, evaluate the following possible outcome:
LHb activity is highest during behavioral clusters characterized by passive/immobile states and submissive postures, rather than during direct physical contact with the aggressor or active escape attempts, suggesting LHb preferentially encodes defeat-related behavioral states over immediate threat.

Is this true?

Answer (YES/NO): NO